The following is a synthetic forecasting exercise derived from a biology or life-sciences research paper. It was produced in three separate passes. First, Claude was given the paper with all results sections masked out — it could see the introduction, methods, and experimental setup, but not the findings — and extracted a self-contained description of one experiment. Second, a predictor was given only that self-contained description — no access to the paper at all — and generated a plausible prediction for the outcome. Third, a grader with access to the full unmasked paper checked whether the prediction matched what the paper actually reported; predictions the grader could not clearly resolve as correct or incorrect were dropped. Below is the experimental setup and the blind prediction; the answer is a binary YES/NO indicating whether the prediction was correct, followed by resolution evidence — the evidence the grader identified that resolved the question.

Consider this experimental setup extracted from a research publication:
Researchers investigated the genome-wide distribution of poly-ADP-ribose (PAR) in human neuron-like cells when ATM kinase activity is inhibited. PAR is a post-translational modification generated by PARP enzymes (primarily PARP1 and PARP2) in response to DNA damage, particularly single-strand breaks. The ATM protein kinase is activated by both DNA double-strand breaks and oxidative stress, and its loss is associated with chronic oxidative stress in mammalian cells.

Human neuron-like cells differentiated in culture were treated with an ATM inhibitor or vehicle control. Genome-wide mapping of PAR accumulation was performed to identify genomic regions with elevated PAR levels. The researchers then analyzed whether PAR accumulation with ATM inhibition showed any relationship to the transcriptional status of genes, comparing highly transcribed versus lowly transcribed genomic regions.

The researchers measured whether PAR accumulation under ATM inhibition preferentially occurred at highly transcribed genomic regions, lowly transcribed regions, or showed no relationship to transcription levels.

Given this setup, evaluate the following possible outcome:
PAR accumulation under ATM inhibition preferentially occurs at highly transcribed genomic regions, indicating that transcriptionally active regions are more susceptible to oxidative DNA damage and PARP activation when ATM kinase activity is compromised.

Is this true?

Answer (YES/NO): YES